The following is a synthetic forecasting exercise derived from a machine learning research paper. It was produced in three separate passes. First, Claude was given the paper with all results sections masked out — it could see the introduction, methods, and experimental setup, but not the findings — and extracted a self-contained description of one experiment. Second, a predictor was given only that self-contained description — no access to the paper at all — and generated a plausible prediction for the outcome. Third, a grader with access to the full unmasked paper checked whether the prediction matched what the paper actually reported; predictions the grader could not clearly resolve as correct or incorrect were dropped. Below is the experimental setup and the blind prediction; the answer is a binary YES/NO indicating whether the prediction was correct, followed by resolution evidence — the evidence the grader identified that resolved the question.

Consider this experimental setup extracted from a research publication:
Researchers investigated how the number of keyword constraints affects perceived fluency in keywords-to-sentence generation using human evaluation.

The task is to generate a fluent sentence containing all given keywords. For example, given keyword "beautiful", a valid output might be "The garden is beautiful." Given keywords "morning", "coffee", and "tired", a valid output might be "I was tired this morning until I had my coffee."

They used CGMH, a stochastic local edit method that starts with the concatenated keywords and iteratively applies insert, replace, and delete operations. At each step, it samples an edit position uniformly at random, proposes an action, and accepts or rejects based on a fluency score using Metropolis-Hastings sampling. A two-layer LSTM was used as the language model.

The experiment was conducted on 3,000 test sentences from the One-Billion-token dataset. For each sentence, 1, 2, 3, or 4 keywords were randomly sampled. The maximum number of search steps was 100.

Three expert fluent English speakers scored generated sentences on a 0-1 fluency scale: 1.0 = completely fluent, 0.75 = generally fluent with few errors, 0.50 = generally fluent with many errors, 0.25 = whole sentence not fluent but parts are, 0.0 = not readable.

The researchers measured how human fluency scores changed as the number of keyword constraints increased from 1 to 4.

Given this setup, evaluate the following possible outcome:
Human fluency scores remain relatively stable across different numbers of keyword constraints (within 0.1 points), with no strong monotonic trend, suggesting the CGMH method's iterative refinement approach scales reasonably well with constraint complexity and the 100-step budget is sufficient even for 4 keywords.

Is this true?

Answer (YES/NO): NO